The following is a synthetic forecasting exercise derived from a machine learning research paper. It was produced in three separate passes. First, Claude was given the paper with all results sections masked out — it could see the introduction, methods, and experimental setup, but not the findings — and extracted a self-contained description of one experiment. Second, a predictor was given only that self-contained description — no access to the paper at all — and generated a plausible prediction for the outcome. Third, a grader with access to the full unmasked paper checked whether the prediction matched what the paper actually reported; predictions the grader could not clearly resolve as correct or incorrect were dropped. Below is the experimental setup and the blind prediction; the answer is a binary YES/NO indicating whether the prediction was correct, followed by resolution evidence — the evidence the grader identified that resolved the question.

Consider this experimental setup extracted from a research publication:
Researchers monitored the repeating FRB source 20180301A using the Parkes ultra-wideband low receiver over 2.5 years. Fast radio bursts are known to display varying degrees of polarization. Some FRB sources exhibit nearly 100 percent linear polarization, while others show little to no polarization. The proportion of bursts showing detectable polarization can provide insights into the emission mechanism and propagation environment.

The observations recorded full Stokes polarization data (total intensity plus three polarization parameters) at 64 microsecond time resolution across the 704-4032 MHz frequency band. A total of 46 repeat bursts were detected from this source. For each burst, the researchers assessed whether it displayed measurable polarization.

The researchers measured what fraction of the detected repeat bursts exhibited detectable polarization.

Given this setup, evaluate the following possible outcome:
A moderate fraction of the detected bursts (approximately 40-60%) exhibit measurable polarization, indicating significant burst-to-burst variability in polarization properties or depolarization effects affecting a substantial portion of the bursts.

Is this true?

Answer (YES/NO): NO